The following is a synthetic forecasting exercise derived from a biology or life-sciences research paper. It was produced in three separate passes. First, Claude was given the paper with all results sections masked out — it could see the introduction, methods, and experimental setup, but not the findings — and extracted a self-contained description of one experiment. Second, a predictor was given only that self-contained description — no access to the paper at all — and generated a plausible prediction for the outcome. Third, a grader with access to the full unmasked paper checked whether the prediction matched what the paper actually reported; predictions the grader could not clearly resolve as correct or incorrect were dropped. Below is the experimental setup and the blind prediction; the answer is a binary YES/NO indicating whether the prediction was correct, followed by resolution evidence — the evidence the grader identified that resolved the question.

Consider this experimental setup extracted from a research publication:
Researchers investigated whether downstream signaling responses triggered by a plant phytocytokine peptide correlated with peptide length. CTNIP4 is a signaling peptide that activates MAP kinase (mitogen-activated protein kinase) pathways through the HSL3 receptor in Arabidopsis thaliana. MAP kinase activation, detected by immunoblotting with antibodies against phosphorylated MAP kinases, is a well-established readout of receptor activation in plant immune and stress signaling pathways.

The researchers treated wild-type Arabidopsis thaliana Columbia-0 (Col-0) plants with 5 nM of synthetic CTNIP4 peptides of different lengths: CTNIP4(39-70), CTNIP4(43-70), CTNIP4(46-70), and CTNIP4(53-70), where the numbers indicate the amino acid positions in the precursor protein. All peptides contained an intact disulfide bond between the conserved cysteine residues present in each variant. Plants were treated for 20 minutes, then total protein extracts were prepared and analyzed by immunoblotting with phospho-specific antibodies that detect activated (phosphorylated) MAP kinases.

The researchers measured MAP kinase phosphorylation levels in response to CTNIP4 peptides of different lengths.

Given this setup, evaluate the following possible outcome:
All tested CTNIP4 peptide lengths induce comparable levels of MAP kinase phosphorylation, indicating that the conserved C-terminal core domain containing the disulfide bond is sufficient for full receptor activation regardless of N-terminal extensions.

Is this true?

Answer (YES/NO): NO